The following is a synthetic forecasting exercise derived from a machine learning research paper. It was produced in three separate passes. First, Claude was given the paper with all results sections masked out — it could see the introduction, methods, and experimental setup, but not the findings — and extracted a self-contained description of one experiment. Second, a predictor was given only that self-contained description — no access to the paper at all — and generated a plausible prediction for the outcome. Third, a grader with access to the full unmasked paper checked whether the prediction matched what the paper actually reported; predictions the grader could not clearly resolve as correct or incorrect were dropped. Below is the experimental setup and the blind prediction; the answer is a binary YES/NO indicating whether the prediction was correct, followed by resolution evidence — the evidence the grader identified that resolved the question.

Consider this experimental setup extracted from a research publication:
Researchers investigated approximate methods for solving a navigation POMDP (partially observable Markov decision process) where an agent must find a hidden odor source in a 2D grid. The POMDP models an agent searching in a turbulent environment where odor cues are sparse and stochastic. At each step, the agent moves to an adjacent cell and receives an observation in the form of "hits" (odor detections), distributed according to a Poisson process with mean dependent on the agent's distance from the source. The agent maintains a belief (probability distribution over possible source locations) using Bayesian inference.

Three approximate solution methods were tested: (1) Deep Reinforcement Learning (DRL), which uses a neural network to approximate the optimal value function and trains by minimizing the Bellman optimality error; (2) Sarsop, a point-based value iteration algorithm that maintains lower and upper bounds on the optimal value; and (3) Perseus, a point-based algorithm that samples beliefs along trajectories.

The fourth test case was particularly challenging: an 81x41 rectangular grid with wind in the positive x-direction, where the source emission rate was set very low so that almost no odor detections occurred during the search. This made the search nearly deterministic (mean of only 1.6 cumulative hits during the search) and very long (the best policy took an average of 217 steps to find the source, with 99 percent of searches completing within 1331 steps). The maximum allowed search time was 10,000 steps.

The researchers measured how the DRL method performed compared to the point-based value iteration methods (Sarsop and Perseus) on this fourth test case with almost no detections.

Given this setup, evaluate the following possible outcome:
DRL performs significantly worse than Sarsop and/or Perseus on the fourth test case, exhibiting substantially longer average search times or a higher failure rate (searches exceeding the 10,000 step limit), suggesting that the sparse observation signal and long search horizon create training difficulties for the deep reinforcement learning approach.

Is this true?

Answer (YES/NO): YES